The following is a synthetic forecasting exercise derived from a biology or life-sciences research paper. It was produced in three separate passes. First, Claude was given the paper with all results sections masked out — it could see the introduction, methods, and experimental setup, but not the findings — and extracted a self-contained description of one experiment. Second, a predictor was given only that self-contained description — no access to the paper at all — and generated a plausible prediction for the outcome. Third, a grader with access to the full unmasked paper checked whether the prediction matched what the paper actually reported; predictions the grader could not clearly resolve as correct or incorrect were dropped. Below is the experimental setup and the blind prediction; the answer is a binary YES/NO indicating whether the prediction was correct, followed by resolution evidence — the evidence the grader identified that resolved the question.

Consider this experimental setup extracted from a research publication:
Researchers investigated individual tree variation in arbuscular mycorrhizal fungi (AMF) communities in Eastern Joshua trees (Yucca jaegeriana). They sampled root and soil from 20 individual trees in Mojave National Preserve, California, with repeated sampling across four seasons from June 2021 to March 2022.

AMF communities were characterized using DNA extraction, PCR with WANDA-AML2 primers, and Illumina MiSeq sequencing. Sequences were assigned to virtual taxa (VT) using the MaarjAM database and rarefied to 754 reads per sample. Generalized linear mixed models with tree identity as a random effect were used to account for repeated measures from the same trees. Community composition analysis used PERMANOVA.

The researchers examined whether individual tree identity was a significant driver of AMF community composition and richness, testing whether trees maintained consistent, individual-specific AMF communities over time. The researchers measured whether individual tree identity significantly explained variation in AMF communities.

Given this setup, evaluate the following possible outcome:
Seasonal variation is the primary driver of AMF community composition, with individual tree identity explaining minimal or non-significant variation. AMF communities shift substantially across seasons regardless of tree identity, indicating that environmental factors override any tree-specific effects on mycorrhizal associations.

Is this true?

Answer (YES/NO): NO